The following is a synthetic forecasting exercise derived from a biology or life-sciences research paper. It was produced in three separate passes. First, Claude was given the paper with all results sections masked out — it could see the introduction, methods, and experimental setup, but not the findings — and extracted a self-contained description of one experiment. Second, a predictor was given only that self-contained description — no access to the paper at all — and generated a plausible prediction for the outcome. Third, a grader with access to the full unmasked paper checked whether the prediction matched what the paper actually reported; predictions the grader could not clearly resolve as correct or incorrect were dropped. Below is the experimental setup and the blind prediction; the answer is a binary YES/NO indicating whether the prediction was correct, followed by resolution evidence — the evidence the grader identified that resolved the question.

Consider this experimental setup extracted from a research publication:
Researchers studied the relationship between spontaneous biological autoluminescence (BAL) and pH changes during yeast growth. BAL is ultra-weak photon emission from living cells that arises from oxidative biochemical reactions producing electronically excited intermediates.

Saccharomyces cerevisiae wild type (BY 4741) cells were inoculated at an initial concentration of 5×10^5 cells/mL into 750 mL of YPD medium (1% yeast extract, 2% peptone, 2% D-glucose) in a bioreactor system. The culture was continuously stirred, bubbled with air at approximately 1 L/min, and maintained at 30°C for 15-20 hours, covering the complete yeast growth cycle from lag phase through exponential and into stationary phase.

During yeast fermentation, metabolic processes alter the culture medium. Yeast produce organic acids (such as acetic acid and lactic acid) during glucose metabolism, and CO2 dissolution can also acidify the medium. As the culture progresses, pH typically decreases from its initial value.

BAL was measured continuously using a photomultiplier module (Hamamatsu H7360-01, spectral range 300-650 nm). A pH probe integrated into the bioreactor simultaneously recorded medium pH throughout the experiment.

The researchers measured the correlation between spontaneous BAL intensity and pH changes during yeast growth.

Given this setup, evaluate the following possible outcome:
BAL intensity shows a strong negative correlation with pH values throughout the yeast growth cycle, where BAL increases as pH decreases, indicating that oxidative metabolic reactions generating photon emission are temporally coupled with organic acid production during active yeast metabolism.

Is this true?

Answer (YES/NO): NO